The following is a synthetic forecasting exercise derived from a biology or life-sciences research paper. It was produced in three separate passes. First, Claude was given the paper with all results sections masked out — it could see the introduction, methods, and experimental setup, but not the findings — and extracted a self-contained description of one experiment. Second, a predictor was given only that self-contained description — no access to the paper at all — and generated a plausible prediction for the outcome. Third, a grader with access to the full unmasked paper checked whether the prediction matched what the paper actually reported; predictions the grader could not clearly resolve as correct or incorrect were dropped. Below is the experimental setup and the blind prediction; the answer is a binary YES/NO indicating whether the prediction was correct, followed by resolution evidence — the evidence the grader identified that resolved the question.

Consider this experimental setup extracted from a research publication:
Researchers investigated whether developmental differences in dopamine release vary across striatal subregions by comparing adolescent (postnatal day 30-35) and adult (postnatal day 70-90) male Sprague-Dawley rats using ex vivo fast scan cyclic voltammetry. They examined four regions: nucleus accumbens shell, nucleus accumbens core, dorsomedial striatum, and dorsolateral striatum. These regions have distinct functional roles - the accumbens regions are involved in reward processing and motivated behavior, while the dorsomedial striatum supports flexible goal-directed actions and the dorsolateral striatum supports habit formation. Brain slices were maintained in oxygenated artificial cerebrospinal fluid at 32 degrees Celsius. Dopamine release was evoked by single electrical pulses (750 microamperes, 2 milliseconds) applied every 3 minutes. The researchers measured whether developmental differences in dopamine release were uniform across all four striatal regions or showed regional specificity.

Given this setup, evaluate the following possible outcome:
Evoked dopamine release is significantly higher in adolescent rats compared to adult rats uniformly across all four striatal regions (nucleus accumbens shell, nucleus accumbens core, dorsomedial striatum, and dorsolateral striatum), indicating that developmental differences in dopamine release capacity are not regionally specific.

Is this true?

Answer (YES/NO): NO